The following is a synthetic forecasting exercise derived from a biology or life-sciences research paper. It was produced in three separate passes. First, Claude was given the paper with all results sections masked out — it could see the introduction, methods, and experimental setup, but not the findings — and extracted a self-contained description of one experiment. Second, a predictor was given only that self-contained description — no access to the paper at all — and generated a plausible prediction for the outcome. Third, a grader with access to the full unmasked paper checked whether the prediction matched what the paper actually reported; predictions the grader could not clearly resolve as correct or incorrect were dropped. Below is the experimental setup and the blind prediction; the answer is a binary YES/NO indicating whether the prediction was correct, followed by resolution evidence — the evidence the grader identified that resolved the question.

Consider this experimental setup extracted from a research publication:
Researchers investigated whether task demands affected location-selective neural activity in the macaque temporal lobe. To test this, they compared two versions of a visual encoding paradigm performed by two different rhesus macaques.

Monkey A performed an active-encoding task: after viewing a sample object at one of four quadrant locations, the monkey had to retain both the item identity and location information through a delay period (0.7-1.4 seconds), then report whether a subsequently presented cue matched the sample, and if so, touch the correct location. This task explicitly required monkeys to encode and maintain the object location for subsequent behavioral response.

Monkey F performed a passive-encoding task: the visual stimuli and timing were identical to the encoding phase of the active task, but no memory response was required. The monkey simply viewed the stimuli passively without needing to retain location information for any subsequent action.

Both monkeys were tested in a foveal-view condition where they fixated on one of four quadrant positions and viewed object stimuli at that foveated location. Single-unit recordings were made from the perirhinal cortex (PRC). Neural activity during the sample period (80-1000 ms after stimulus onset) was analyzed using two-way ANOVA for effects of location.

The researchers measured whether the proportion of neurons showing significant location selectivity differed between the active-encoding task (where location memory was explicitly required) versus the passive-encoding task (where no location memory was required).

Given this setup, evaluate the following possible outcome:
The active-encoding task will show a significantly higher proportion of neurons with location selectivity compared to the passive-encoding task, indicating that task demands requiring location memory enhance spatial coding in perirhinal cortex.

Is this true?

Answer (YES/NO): NO